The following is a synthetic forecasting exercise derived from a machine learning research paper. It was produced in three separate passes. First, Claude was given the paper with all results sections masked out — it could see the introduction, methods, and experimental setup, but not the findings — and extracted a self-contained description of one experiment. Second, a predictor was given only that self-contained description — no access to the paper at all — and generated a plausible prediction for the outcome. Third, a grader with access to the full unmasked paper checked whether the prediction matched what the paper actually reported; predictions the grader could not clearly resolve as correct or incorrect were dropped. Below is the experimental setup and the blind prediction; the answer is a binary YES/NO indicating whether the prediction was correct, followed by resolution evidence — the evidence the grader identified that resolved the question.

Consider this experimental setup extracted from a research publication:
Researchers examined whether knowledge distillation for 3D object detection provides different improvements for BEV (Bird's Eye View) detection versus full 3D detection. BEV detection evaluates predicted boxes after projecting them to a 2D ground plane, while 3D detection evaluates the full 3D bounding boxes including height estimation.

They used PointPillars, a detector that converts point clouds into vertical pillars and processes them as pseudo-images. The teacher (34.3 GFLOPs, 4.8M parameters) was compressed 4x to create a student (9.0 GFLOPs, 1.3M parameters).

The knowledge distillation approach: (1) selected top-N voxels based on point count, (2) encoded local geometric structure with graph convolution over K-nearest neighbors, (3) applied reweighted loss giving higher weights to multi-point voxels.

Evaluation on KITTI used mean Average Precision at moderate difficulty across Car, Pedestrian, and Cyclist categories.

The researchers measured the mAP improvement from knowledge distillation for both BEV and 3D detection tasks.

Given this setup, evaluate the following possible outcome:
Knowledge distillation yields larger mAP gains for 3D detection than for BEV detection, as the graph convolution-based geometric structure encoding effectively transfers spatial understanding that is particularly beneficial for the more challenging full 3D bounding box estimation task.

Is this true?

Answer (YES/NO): YES